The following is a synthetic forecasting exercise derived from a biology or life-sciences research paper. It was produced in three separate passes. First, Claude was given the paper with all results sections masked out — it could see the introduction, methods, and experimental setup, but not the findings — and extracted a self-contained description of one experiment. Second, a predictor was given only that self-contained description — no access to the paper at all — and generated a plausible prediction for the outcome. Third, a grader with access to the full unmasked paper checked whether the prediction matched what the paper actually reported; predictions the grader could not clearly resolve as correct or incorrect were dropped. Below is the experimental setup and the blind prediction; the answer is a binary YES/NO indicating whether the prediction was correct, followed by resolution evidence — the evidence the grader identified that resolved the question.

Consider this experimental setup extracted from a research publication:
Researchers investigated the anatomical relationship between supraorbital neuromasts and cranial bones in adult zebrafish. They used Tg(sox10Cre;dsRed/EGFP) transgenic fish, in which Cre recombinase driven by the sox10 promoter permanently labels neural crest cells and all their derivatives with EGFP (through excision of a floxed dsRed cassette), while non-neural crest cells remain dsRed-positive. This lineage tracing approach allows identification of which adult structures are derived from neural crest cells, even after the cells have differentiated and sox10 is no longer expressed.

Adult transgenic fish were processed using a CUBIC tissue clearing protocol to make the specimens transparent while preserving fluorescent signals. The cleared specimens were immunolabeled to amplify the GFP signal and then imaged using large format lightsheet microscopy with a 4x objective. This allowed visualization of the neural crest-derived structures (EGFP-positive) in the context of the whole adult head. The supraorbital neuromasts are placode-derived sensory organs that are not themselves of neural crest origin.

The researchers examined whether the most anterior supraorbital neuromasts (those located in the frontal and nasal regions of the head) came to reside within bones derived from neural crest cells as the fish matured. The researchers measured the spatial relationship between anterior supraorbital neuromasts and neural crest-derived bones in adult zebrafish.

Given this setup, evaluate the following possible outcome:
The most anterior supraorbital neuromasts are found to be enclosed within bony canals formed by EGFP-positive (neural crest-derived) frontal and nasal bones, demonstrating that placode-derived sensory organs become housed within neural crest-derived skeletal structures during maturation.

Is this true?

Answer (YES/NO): YES